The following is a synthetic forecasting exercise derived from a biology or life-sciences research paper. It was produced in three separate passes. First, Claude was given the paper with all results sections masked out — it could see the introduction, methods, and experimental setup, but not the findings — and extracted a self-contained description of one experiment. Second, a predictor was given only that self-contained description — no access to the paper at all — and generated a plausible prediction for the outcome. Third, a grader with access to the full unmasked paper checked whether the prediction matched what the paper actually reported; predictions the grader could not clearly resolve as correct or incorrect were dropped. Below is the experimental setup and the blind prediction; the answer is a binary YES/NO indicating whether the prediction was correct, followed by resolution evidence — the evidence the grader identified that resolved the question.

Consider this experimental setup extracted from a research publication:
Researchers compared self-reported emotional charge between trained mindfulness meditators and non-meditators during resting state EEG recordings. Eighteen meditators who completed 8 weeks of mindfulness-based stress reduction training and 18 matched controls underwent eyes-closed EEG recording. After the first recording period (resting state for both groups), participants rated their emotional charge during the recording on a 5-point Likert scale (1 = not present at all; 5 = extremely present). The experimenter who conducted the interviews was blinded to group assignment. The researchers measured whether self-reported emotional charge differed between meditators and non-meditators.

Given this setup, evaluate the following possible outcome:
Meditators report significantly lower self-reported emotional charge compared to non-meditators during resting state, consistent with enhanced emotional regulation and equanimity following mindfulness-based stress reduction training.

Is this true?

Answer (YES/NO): YES